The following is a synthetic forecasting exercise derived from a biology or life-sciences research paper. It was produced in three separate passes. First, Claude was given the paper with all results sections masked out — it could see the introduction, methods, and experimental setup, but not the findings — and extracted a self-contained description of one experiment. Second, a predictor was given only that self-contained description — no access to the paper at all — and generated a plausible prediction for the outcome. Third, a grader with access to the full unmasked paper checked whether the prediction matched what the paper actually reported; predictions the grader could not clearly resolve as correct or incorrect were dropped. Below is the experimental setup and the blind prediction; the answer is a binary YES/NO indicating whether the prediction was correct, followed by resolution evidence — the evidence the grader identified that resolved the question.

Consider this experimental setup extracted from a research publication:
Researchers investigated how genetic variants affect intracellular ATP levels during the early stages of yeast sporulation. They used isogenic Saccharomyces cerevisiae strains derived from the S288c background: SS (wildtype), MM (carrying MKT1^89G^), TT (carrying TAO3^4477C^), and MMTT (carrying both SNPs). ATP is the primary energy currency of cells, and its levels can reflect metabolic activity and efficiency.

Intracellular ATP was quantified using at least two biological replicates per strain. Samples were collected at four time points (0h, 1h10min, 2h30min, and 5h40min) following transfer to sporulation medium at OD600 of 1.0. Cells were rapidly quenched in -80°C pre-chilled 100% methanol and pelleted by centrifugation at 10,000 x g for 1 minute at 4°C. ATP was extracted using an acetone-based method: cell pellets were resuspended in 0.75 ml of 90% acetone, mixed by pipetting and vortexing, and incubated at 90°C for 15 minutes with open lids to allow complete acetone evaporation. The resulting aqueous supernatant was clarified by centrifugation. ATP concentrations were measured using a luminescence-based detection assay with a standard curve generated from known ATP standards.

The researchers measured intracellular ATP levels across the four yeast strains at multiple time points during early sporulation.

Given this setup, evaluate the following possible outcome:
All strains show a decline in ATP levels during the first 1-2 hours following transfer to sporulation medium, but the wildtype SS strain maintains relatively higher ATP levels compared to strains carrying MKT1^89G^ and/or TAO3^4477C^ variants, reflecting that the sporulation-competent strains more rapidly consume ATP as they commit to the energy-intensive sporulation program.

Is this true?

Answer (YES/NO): NO